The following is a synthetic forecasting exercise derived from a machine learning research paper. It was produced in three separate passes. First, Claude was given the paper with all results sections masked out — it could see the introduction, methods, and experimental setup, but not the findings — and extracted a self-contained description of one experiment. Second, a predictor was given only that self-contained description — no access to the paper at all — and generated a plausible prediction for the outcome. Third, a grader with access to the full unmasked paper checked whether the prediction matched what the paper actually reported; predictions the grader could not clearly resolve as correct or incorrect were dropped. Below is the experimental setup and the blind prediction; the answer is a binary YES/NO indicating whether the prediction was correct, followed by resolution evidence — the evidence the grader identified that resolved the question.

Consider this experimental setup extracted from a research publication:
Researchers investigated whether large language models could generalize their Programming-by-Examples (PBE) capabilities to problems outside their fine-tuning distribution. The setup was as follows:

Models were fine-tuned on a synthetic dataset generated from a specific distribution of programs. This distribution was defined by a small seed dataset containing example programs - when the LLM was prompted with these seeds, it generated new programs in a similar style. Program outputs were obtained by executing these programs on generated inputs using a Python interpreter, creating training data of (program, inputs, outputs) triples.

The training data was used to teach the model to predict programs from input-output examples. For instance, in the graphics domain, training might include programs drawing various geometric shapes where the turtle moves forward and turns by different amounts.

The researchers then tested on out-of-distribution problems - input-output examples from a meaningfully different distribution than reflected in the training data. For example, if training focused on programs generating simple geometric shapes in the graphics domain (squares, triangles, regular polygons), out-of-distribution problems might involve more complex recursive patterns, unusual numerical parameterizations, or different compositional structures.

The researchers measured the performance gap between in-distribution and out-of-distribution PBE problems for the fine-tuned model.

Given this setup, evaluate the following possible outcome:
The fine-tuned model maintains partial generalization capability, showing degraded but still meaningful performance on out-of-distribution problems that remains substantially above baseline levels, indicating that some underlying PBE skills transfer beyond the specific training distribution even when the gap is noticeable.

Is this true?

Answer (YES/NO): YES